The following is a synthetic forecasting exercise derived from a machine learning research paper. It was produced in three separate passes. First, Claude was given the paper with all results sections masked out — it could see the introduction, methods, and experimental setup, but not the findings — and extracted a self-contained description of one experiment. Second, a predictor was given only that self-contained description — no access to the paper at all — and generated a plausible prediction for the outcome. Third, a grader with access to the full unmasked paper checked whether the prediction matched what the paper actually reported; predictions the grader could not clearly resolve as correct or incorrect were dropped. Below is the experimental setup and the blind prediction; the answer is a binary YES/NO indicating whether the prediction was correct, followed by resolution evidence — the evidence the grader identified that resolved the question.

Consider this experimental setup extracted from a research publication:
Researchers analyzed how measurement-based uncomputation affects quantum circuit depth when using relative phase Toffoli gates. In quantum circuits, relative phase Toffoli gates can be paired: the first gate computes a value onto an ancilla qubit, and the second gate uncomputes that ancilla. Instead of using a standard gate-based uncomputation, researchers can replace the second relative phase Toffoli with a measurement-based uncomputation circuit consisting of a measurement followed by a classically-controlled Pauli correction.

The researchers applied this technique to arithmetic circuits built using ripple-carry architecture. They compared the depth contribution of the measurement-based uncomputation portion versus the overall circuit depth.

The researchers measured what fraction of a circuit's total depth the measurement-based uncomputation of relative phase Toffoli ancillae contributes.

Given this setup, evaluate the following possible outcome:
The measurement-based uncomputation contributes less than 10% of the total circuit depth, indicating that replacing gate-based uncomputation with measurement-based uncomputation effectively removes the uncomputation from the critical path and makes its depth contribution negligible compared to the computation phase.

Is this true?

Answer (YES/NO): NO